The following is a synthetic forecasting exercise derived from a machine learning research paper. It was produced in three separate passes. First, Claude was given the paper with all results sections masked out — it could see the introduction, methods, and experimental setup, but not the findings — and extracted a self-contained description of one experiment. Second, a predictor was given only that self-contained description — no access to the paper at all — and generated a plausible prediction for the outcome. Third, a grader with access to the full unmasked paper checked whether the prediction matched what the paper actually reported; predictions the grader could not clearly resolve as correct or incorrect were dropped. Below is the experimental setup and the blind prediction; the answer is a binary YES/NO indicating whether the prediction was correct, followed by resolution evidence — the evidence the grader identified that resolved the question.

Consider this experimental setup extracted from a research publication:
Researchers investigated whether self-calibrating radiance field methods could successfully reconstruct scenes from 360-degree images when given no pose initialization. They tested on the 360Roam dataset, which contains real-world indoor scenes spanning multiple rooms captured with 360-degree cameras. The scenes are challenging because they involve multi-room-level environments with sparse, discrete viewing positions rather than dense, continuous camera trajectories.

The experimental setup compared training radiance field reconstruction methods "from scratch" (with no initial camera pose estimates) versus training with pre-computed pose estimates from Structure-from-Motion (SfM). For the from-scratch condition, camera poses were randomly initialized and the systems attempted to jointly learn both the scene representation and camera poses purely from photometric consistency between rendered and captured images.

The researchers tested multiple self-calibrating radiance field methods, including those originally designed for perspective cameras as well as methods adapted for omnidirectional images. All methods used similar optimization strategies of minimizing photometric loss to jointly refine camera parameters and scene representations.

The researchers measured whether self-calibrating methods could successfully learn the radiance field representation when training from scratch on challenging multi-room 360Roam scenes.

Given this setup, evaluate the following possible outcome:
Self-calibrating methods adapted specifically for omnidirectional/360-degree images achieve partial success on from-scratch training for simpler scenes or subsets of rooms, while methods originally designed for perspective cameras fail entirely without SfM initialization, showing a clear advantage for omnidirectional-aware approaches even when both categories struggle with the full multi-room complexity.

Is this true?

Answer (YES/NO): NO